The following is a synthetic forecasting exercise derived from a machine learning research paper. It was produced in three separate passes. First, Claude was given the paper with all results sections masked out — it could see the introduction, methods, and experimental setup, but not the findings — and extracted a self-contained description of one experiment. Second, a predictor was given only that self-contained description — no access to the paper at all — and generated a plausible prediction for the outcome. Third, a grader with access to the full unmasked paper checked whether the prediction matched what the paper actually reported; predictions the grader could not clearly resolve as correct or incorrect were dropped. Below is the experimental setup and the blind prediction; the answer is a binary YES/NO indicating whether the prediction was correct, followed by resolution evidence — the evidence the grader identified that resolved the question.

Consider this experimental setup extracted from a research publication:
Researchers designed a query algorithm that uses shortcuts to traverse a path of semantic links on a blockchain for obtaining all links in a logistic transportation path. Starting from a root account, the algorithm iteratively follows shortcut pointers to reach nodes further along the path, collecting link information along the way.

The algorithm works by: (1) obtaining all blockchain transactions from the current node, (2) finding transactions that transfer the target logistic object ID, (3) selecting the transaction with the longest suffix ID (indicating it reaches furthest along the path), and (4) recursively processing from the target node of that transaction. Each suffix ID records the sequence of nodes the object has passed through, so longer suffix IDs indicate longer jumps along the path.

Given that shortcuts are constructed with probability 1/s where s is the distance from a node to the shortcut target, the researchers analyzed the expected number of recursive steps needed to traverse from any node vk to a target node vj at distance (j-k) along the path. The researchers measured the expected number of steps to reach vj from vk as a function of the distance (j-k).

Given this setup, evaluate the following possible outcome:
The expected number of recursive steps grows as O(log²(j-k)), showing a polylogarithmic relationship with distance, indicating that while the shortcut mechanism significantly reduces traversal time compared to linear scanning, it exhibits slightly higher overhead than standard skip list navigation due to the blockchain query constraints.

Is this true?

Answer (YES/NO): NO